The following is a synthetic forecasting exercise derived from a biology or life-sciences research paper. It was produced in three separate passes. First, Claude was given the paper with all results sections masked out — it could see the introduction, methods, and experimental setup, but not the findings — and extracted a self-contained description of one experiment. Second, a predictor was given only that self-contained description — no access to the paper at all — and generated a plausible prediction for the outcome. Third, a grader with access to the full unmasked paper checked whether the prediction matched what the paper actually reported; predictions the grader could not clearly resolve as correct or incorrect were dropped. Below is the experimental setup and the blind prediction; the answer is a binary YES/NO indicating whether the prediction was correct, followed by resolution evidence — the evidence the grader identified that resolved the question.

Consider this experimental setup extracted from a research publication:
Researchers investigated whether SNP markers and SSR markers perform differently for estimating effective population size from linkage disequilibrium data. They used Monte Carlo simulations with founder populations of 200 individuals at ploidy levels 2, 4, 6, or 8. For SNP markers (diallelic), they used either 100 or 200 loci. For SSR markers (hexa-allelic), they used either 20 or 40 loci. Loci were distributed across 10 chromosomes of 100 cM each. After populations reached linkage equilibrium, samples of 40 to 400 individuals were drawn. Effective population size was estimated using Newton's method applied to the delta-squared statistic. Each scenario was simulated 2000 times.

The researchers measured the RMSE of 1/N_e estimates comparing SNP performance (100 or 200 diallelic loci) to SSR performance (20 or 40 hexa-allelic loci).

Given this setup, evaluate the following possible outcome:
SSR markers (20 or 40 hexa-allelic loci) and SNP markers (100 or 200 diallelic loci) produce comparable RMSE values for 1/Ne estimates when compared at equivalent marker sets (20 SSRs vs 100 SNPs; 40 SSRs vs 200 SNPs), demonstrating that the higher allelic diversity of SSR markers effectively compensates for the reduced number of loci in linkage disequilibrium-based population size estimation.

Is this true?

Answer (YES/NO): YES